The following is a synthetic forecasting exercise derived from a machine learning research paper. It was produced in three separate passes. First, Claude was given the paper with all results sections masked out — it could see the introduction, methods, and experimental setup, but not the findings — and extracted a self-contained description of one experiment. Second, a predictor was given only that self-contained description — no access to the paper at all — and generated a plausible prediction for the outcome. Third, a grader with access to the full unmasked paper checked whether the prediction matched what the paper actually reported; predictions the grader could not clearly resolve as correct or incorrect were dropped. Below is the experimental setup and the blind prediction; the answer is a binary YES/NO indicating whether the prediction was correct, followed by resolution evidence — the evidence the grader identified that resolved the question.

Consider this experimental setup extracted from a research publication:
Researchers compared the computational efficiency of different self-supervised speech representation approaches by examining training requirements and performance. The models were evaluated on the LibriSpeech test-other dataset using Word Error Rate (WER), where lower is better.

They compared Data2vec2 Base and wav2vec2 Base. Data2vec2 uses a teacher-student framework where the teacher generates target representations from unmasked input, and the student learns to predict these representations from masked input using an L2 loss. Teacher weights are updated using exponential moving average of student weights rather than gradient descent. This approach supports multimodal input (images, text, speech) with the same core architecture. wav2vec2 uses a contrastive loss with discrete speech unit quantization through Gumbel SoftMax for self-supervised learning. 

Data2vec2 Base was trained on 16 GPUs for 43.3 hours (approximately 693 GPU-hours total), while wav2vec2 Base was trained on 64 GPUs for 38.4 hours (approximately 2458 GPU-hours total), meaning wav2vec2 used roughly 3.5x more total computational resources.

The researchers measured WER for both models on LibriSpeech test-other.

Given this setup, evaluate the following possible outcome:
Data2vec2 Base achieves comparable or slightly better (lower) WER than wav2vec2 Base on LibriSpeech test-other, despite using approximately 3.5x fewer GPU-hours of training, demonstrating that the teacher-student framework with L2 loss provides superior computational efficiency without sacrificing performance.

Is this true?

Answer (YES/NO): NO